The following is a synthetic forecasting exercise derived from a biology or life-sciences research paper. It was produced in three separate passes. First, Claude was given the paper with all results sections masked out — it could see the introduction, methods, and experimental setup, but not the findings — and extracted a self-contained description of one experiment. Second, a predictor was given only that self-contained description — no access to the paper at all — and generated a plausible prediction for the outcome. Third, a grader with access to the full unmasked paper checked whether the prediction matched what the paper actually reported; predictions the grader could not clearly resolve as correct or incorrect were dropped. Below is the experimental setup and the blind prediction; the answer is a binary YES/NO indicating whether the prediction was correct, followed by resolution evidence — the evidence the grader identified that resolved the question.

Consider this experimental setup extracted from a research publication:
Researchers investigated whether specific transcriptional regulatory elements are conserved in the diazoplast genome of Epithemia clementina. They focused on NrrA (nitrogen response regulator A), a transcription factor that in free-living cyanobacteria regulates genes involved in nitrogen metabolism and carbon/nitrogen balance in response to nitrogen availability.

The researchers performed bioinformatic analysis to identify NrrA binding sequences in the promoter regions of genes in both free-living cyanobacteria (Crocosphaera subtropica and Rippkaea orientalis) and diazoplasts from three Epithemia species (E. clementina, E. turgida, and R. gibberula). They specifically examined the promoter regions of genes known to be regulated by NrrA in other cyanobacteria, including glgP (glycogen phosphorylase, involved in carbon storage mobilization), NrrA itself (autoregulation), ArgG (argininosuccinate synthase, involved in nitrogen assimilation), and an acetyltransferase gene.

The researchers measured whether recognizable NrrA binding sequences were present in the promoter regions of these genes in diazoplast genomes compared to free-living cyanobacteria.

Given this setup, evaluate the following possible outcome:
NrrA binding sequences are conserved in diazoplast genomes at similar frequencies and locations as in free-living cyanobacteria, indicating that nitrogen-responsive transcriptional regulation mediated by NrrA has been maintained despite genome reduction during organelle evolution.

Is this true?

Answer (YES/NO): YES